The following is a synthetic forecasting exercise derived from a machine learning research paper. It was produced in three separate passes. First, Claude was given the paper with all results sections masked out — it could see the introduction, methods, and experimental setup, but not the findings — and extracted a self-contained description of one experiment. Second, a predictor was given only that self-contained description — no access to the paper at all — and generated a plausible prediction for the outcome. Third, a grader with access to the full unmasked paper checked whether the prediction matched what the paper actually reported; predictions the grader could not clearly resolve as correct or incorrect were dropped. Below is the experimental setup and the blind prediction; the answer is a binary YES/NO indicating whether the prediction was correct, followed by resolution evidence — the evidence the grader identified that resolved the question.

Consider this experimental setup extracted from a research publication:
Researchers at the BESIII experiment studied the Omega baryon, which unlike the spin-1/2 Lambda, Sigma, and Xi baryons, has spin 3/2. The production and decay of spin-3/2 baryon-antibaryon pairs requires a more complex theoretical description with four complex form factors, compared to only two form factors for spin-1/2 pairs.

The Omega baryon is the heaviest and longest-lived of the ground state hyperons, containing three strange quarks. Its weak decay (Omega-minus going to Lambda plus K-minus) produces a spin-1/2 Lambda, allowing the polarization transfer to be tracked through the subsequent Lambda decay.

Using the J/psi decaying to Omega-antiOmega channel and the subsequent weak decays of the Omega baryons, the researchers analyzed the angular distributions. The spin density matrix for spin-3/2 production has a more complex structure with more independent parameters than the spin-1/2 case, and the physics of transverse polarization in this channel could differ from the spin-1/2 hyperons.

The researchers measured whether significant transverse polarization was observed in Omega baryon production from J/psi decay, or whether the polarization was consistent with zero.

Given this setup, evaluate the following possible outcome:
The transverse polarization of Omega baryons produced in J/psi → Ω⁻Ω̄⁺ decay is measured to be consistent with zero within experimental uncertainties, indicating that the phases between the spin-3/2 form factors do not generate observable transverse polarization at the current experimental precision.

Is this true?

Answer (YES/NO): NO